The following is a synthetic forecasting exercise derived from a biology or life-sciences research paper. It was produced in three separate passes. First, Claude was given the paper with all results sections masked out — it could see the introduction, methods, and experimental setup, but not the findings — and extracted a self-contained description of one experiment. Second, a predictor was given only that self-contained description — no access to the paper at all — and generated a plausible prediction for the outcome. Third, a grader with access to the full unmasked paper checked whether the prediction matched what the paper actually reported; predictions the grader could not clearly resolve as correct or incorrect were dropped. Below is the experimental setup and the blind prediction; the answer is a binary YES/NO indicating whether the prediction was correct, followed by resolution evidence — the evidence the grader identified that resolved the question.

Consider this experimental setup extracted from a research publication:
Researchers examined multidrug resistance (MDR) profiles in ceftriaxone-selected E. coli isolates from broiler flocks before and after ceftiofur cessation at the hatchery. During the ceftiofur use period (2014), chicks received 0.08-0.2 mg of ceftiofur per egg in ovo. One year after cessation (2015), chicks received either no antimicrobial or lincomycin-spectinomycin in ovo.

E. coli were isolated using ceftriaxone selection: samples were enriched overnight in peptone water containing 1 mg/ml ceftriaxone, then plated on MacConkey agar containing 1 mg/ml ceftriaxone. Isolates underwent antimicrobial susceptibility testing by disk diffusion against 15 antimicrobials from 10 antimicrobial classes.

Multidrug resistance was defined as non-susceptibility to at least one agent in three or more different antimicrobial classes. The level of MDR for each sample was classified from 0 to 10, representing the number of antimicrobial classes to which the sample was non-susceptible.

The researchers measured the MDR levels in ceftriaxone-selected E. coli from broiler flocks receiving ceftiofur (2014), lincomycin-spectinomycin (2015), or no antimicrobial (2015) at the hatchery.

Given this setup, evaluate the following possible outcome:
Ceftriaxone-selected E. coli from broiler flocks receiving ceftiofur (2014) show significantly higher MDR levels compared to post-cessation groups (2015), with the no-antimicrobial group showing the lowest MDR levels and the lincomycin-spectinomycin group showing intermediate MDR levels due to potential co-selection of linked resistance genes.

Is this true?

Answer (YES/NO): NO